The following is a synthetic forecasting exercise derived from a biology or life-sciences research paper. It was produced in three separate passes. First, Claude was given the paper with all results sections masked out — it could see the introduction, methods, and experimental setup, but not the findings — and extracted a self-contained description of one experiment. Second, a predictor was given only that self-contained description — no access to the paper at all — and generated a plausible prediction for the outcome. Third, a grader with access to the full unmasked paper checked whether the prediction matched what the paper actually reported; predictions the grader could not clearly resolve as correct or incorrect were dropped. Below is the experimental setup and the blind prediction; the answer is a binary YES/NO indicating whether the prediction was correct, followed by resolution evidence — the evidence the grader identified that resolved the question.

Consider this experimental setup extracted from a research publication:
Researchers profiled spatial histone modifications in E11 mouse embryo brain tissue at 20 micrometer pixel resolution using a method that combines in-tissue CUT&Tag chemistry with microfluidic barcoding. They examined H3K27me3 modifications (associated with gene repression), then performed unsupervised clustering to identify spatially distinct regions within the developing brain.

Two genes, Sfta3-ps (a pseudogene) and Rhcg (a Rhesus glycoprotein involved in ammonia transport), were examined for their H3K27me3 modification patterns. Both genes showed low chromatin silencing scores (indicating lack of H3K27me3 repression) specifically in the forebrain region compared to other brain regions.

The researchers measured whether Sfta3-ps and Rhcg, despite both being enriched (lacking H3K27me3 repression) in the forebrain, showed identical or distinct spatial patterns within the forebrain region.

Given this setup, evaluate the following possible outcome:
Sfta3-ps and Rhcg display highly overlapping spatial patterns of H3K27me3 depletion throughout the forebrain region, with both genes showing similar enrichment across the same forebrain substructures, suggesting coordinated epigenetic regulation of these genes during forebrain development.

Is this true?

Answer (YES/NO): NO